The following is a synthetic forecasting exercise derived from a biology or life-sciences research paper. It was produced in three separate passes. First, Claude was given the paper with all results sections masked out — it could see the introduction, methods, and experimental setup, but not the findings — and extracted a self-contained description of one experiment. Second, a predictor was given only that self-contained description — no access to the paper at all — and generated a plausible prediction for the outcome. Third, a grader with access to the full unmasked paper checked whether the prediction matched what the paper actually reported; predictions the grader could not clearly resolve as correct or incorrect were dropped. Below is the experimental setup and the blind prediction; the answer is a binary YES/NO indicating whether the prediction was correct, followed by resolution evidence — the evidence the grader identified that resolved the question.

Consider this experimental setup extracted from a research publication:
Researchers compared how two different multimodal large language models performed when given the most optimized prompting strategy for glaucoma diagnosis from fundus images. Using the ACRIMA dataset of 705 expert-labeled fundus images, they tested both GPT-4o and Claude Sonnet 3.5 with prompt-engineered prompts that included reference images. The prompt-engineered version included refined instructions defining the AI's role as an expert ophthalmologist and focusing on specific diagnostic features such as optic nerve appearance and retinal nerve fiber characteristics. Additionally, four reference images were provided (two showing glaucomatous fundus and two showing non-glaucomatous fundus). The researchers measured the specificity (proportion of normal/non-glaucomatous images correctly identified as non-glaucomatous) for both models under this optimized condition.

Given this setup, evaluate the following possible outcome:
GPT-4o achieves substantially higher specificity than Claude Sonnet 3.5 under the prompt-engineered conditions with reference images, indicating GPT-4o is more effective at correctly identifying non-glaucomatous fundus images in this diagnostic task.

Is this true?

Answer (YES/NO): NO